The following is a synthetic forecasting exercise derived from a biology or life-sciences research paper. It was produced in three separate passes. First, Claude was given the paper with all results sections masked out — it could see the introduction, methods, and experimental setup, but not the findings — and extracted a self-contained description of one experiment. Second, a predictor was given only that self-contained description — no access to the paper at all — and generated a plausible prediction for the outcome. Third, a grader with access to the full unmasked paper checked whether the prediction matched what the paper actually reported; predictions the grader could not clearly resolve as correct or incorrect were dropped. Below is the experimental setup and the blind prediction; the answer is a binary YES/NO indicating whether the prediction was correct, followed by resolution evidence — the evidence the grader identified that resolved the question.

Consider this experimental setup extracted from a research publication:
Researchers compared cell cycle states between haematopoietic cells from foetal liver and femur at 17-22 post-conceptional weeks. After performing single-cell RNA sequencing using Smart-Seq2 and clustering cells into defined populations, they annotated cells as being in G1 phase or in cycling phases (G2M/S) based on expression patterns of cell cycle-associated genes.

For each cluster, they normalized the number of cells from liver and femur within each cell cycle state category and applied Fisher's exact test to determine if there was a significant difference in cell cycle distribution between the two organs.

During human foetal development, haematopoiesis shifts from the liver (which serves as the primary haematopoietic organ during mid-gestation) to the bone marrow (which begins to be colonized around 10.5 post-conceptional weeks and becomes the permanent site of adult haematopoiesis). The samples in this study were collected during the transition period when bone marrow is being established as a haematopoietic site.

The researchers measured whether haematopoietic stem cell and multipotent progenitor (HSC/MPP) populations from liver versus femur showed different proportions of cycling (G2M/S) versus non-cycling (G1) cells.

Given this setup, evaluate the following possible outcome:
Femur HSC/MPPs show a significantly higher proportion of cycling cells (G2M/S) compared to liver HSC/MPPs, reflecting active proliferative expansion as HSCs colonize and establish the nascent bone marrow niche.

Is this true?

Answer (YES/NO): NO